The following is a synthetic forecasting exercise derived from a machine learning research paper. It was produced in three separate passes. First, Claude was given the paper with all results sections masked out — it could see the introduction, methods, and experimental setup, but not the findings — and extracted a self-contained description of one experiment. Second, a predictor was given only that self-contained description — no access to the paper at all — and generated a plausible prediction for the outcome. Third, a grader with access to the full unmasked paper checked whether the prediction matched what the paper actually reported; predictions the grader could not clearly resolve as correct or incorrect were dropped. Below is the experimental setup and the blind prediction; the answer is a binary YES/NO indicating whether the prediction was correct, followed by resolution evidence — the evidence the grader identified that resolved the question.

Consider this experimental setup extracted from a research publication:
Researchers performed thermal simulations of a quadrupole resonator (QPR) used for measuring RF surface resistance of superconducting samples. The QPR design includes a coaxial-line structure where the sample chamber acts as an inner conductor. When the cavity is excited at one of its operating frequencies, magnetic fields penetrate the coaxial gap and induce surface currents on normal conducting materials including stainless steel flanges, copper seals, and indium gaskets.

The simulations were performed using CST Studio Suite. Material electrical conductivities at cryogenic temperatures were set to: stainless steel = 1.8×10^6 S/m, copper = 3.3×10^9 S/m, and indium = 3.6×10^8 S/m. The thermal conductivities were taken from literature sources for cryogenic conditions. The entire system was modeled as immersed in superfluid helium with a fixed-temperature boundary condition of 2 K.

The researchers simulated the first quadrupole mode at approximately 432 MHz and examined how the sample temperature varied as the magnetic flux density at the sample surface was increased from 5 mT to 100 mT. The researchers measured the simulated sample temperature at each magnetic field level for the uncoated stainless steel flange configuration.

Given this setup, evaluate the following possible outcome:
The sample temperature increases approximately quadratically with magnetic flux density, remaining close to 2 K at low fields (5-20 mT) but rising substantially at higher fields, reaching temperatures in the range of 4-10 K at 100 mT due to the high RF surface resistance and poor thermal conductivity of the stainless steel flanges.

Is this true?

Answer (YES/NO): NO